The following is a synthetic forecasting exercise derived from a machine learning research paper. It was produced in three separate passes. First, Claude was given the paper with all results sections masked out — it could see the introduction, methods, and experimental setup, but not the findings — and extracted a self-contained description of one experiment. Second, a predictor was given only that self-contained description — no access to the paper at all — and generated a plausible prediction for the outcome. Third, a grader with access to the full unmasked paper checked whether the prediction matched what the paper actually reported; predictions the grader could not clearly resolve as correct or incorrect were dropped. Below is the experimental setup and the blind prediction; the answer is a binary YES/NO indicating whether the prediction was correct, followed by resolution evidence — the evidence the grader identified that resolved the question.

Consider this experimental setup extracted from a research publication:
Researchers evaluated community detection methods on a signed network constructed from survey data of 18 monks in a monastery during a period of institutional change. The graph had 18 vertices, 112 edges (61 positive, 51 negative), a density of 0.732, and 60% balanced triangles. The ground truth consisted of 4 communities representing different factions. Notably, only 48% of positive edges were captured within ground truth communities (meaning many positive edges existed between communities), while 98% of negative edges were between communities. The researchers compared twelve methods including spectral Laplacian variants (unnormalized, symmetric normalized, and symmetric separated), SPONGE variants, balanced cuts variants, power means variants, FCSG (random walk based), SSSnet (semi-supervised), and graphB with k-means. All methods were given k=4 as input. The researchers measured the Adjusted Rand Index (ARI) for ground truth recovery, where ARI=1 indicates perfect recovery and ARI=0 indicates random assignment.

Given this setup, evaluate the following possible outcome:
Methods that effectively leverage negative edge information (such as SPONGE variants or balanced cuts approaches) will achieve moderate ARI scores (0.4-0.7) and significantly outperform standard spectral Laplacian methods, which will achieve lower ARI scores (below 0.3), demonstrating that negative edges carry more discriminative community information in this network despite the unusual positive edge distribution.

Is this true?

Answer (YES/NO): NO